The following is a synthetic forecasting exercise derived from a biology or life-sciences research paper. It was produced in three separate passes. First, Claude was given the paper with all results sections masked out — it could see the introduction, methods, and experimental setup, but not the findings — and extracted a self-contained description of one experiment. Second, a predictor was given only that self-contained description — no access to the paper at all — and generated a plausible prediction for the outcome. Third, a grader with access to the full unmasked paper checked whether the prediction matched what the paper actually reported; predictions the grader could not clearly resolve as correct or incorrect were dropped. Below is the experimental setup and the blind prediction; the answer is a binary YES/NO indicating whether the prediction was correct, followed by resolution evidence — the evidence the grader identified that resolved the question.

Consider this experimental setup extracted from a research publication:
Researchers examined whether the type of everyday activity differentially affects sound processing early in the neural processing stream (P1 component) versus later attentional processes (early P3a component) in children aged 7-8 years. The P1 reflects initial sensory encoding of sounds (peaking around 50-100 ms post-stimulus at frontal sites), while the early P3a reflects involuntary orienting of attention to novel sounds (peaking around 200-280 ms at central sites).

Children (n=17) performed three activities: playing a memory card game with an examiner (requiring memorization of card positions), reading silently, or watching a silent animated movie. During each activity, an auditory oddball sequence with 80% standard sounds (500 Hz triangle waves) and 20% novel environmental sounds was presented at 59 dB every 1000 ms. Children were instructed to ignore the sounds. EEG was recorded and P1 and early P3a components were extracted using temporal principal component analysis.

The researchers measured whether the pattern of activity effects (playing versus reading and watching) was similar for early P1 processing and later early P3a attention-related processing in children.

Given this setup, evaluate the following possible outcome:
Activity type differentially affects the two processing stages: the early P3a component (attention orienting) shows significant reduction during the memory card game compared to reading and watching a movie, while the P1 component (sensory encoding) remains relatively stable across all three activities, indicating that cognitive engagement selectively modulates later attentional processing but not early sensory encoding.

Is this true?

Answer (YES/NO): NO